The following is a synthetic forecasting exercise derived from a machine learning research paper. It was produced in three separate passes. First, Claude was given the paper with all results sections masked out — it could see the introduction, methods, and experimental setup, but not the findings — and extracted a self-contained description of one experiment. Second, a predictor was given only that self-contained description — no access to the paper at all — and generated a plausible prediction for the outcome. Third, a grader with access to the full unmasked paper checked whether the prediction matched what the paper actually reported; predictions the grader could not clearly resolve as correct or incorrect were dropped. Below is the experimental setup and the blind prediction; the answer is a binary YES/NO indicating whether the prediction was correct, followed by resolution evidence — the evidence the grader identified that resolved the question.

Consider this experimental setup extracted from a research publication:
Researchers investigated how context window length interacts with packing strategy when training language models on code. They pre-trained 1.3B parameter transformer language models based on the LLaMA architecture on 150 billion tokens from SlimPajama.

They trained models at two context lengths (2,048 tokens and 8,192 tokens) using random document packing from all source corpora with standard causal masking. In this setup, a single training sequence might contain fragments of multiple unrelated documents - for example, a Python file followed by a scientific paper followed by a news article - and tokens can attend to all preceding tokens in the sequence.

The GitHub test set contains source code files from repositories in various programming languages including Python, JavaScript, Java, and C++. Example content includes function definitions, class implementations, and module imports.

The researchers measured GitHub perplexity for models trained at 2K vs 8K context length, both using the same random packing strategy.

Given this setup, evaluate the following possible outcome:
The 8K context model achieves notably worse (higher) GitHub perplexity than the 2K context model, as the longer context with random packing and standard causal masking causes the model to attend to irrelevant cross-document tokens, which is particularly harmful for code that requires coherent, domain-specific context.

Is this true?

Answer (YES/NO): YES